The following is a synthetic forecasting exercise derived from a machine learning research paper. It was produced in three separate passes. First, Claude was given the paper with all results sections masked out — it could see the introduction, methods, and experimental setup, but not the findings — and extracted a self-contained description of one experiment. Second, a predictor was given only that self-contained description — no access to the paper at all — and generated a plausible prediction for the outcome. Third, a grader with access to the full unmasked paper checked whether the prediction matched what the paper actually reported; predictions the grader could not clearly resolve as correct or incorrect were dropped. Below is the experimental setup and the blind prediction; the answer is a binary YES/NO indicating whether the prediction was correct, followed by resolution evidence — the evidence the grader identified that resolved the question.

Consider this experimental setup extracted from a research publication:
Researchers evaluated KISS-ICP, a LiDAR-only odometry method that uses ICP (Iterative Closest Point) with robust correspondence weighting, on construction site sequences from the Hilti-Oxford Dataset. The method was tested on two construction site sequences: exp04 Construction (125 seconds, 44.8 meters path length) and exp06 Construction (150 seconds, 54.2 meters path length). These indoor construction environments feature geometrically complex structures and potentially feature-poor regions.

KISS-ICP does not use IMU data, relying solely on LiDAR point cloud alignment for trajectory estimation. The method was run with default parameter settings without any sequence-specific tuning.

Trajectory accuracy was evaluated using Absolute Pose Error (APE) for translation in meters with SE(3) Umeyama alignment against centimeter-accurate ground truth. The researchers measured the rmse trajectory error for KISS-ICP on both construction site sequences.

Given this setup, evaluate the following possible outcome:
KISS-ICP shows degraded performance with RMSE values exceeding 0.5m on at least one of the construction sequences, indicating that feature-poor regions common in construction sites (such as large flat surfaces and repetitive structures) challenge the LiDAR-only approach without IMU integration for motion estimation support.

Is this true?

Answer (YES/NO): YES